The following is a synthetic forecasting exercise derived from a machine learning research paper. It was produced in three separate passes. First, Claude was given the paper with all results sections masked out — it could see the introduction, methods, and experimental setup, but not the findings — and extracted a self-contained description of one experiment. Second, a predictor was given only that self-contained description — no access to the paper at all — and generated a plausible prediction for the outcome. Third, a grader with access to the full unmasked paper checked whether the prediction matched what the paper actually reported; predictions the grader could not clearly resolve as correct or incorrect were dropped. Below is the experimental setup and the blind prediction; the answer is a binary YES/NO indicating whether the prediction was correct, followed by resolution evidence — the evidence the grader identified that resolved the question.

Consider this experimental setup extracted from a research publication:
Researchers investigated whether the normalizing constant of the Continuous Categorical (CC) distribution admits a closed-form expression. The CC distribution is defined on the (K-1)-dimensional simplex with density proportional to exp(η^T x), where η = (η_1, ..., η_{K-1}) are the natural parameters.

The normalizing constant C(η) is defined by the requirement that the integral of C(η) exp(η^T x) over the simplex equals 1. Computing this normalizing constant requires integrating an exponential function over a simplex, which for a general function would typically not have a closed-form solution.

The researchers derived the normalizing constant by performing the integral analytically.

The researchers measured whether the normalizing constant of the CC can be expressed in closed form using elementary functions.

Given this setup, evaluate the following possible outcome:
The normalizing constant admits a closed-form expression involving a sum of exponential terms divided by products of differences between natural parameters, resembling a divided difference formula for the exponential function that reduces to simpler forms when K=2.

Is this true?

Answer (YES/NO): YES